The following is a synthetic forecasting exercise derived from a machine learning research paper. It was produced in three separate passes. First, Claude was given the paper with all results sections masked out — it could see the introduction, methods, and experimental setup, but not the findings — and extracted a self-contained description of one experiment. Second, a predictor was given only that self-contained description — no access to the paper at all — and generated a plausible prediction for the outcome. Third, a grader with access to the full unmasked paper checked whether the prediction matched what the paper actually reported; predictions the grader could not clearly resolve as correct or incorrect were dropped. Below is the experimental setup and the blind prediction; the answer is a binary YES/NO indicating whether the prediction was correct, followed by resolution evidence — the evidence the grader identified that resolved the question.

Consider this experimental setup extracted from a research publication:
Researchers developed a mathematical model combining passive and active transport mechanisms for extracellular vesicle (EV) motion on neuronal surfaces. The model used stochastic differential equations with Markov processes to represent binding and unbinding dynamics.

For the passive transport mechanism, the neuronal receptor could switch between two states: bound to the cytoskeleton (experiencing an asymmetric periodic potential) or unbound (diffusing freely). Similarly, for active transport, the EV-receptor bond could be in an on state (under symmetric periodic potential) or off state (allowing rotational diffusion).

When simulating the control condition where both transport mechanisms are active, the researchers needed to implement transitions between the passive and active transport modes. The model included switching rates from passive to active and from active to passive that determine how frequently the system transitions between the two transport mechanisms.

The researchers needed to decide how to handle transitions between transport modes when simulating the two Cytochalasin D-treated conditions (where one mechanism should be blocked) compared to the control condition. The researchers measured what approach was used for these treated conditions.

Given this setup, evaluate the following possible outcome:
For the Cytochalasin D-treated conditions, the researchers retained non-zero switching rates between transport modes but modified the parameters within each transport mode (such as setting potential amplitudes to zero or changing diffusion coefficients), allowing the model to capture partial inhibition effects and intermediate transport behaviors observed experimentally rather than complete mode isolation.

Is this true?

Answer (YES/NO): NO